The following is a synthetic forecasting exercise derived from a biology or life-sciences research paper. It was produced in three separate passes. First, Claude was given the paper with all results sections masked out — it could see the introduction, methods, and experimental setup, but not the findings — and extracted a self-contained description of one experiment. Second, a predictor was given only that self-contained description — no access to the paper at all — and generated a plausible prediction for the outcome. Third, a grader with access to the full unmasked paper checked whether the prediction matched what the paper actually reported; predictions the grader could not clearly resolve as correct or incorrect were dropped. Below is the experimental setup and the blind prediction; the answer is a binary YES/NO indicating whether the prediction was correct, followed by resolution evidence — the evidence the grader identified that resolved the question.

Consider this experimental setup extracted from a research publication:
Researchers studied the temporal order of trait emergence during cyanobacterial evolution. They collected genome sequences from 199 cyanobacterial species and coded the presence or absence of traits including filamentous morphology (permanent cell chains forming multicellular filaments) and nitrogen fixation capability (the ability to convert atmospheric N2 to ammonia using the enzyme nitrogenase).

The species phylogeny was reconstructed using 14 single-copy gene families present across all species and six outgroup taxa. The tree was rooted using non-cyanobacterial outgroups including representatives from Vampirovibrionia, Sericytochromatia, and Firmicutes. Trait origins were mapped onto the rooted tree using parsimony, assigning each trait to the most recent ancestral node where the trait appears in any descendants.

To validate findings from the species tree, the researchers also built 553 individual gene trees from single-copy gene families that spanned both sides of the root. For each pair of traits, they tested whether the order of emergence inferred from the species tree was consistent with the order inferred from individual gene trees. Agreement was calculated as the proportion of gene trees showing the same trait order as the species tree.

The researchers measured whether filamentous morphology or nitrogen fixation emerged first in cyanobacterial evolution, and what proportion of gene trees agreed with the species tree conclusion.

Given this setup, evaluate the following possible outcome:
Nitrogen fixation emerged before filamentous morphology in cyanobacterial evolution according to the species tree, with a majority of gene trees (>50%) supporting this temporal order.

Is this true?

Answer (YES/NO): NO